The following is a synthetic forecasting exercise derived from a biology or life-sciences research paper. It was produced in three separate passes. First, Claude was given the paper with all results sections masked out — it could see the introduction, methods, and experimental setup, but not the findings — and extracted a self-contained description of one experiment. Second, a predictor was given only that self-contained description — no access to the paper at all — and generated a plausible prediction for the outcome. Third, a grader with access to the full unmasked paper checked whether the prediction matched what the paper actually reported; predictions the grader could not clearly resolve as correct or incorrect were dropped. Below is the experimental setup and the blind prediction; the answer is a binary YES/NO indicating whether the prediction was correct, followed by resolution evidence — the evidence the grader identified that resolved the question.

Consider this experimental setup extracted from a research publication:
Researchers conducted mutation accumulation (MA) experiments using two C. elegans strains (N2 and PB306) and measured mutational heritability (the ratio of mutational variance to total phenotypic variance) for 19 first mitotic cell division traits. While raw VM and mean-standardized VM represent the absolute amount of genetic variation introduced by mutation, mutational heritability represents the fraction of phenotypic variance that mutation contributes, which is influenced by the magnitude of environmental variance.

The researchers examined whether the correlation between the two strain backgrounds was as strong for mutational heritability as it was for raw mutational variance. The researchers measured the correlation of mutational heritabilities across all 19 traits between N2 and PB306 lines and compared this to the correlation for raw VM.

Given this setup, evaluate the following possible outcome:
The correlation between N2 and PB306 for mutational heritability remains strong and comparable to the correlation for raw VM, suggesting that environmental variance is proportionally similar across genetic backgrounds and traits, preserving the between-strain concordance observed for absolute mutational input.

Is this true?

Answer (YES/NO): NO